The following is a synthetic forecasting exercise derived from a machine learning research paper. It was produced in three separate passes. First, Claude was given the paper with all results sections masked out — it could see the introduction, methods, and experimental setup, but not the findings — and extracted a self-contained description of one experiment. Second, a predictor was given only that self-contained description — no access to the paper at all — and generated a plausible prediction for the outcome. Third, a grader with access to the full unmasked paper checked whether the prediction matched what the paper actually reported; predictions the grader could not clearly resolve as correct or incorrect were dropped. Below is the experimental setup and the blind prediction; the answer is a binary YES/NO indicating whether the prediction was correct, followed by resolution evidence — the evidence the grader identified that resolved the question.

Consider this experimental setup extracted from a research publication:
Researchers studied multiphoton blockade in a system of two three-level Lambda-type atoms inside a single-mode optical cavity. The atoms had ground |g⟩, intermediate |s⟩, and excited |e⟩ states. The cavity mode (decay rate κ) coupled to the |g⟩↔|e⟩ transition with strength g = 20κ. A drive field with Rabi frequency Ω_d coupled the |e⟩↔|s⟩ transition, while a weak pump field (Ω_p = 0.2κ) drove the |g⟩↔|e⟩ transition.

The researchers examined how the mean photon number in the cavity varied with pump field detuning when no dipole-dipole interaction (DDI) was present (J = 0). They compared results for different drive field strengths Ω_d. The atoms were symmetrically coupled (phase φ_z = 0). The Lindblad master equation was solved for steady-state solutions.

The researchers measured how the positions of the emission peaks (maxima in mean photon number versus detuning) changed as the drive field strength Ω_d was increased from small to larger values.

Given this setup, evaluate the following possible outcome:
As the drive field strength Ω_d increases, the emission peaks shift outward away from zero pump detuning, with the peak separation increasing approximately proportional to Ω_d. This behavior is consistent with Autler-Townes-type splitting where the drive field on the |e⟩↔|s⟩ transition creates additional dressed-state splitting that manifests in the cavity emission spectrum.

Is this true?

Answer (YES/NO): NO